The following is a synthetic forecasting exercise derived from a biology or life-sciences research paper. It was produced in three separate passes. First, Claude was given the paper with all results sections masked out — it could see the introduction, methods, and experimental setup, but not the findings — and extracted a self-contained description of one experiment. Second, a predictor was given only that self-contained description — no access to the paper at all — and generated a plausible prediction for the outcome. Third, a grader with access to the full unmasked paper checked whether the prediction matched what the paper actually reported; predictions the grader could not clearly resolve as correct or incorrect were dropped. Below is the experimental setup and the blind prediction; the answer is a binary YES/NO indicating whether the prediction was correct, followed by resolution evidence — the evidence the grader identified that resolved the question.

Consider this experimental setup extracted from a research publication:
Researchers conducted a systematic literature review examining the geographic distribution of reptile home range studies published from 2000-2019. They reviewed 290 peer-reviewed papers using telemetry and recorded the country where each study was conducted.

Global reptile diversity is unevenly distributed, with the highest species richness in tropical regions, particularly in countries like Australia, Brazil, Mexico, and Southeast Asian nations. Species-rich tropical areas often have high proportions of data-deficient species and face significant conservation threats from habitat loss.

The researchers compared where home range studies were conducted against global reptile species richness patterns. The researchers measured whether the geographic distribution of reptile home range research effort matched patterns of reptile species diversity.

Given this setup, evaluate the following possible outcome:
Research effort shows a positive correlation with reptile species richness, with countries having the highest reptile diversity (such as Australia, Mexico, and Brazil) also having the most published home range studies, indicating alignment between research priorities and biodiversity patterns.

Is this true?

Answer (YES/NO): NO